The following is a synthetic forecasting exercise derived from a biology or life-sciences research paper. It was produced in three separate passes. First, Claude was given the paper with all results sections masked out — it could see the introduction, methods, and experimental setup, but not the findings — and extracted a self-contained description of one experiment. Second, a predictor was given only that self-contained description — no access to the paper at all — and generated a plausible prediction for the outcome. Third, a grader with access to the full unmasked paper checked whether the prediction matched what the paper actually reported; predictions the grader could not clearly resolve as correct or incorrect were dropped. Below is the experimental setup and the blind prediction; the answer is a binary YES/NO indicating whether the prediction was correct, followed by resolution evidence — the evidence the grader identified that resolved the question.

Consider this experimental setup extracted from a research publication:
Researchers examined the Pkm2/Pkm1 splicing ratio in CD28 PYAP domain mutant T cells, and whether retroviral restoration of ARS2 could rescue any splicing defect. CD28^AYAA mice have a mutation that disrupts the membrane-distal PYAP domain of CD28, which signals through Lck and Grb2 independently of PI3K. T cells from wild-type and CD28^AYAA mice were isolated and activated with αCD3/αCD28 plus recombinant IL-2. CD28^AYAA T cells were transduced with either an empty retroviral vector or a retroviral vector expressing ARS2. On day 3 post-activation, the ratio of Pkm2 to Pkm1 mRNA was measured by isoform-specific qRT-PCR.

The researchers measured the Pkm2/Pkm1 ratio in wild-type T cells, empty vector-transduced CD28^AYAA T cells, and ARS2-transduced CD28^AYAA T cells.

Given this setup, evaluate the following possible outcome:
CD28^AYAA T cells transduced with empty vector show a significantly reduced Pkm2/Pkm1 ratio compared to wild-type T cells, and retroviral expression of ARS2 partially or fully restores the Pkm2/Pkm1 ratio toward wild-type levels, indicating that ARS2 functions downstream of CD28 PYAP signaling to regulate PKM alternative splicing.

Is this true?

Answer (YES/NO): YES